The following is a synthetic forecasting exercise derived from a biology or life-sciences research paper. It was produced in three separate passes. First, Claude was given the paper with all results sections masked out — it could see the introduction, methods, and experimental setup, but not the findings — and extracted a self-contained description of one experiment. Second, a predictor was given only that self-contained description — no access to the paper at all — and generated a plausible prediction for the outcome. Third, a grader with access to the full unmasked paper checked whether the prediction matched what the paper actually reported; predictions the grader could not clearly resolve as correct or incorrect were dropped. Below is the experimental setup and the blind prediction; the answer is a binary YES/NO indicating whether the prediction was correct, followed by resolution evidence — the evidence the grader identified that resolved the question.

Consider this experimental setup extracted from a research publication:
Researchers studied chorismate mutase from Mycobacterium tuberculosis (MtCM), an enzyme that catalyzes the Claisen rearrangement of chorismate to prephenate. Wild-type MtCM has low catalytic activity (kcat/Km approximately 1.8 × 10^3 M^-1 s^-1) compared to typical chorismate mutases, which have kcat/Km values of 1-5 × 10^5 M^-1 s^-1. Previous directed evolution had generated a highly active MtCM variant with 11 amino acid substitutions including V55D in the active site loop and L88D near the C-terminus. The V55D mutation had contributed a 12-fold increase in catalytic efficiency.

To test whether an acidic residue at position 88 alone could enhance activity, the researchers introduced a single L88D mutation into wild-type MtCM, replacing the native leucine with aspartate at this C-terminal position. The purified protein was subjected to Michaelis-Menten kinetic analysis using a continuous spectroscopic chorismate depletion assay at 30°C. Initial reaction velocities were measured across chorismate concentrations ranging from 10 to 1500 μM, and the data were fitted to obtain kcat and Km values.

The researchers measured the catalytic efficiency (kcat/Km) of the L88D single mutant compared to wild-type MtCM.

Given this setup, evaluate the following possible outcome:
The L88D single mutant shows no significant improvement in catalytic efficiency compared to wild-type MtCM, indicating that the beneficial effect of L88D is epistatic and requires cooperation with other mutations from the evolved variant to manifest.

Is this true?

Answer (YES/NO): YES